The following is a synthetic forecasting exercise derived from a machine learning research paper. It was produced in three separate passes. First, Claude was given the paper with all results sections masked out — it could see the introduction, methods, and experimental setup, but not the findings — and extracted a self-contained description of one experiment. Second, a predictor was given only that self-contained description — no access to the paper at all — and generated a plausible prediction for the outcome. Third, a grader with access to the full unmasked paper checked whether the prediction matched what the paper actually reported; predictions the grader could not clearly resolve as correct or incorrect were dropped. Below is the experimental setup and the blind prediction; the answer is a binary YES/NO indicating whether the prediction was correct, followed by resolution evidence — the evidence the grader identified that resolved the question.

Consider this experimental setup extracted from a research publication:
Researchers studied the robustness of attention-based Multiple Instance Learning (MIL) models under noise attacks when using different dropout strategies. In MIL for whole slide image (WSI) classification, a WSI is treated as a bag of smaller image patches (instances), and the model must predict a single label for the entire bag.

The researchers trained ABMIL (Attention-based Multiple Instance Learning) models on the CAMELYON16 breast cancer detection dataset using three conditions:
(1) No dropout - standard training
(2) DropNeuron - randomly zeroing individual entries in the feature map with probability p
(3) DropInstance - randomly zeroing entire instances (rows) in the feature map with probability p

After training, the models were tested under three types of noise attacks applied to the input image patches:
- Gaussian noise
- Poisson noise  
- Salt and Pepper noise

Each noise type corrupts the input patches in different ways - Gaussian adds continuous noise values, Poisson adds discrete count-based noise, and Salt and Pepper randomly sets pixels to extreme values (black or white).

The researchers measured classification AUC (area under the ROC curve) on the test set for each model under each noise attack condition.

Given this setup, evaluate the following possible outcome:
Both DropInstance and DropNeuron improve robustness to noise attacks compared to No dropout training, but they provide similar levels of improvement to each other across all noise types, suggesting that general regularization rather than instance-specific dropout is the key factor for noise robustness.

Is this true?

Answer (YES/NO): NO